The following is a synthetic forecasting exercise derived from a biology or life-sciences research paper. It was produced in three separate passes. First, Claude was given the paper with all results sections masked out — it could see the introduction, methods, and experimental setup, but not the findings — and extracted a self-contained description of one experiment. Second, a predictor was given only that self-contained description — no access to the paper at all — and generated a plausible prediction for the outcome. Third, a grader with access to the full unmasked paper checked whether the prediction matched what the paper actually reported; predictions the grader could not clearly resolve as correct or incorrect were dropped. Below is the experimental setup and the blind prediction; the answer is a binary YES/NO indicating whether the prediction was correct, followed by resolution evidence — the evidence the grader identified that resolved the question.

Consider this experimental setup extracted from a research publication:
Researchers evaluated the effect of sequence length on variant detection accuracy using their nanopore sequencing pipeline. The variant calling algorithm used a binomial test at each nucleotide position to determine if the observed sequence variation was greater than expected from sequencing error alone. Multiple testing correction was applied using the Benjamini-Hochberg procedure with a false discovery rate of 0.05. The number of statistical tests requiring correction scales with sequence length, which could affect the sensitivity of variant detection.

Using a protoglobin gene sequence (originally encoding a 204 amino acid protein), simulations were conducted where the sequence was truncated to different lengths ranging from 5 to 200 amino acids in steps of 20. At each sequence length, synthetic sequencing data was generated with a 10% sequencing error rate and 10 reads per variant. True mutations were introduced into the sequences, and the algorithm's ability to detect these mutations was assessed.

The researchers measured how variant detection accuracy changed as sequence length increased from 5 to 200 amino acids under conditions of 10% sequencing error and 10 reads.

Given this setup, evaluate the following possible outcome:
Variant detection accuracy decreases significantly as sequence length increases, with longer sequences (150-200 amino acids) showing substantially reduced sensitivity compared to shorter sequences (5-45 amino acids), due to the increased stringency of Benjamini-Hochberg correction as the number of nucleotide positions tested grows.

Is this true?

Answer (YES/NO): NO